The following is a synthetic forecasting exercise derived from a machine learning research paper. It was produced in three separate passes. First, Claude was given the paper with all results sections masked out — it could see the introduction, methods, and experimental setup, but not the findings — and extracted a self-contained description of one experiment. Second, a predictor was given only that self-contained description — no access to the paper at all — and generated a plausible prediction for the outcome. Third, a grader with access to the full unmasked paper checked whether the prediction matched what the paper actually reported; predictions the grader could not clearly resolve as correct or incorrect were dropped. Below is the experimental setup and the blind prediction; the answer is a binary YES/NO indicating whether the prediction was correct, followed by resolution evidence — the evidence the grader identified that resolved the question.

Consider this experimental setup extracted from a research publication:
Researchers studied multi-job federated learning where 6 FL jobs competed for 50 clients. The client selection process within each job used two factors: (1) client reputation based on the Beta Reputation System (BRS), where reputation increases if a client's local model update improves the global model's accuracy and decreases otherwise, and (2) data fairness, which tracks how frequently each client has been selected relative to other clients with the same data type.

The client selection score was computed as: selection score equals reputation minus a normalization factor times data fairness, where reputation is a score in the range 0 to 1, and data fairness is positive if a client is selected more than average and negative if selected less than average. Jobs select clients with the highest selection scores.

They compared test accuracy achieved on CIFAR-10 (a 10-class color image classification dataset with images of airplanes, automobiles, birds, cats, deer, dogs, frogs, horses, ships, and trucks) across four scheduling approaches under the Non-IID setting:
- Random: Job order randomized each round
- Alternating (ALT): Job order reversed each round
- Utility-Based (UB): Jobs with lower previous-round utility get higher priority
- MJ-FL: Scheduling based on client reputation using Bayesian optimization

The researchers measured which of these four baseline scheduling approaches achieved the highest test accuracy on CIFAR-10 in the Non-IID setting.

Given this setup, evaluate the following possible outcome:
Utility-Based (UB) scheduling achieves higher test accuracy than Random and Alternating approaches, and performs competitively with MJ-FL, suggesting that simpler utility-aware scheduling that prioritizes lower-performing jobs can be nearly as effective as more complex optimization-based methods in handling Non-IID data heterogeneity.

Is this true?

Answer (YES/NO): NO